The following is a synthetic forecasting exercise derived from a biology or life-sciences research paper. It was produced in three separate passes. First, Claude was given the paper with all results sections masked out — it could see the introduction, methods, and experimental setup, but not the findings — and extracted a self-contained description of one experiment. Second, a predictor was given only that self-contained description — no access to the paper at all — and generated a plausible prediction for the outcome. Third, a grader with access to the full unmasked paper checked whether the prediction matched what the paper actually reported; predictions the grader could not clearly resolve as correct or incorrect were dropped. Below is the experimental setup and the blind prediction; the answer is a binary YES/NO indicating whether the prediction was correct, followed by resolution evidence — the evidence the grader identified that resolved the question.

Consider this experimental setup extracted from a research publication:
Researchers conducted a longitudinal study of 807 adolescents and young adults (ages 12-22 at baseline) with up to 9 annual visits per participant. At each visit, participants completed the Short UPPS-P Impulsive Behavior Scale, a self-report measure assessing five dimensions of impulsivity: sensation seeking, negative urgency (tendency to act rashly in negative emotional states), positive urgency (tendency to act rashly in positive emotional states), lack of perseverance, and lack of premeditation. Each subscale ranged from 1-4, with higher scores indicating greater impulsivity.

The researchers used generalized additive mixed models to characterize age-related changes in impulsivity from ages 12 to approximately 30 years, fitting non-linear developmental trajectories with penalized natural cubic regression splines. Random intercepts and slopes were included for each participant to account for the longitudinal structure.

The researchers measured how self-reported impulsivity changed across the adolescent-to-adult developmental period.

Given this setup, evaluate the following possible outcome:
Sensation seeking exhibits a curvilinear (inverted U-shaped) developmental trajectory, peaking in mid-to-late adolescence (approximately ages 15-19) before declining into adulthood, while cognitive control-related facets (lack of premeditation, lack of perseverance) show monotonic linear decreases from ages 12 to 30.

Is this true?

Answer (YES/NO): NO